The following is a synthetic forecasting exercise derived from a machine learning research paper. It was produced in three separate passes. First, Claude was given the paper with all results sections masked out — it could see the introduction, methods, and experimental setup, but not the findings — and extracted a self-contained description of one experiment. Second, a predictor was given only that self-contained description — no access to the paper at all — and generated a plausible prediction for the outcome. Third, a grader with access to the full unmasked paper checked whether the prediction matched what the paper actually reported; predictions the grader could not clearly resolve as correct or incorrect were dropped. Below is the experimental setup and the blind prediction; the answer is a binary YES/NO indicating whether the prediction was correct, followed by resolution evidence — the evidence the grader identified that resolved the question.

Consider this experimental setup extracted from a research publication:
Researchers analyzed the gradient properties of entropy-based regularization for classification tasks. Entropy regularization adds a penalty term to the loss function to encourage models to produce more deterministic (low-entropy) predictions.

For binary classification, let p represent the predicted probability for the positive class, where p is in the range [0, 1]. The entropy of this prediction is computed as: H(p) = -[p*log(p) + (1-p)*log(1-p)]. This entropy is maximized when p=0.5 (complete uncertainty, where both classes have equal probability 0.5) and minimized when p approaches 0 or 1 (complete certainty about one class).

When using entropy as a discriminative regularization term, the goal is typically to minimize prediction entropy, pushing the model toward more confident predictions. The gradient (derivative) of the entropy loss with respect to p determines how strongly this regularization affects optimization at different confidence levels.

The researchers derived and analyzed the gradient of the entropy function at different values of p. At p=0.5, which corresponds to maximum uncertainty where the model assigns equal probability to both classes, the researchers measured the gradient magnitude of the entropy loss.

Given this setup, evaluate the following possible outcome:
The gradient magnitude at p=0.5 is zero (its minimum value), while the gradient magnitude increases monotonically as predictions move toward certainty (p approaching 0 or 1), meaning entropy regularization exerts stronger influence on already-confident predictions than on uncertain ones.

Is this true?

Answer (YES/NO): YES